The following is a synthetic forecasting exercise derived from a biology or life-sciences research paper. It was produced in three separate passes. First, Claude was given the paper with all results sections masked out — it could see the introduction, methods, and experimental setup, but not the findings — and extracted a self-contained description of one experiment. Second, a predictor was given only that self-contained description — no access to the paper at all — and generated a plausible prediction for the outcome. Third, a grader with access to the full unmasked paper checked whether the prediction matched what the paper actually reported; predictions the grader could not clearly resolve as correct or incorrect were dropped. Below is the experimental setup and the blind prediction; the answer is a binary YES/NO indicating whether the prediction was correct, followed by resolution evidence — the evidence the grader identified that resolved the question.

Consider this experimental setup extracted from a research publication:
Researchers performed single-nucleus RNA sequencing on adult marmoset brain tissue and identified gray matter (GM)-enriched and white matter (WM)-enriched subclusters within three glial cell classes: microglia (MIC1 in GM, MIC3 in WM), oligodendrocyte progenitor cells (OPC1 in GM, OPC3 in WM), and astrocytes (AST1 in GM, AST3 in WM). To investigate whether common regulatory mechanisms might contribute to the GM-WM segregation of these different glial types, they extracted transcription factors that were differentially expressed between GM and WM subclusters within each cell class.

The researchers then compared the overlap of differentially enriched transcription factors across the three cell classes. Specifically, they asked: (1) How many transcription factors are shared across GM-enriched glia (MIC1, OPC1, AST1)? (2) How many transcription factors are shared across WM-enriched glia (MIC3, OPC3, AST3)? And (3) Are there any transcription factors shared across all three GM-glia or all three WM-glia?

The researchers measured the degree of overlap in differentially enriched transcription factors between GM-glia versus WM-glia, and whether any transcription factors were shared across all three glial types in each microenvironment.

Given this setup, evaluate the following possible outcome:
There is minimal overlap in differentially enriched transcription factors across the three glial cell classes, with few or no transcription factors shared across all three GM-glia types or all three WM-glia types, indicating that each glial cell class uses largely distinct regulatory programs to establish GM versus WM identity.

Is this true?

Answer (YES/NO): NO